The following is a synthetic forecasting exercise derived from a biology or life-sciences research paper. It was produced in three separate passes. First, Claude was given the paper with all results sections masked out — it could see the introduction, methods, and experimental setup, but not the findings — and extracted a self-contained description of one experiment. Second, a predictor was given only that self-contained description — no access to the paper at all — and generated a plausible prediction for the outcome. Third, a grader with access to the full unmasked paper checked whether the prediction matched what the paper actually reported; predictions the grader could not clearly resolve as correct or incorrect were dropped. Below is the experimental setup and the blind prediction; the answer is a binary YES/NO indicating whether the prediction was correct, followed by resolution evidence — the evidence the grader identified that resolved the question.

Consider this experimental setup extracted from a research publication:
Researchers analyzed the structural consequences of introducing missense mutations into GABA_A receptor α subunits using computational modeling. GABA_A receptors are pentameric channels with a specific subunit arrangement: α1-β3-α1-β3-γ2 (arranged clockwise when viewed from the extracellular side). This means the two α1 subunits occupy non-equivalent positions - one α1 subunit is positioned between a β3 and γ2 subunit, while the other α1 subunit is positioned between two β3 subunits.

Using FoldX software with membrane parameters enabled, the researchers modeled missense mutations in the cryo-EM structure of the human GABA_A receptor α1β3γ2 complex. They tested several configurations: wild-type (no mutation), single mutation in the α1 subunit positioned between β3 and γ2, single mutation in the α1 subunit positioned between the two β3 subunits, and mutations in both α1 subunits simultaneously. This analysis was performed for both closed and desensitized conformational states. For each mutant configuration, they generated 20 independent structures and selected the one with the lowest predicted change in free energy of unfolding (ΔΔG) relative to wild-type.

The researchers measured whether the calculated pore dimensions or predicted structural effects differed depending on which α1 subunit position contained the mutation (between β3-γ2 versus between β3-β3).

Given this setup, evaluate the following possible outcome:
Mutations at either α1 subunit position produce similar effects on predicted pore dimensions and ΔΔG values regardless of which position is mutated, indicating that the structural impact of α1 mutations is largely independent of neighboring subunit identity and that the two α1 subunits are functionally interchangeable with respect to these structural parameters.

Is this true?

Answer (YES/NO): NO